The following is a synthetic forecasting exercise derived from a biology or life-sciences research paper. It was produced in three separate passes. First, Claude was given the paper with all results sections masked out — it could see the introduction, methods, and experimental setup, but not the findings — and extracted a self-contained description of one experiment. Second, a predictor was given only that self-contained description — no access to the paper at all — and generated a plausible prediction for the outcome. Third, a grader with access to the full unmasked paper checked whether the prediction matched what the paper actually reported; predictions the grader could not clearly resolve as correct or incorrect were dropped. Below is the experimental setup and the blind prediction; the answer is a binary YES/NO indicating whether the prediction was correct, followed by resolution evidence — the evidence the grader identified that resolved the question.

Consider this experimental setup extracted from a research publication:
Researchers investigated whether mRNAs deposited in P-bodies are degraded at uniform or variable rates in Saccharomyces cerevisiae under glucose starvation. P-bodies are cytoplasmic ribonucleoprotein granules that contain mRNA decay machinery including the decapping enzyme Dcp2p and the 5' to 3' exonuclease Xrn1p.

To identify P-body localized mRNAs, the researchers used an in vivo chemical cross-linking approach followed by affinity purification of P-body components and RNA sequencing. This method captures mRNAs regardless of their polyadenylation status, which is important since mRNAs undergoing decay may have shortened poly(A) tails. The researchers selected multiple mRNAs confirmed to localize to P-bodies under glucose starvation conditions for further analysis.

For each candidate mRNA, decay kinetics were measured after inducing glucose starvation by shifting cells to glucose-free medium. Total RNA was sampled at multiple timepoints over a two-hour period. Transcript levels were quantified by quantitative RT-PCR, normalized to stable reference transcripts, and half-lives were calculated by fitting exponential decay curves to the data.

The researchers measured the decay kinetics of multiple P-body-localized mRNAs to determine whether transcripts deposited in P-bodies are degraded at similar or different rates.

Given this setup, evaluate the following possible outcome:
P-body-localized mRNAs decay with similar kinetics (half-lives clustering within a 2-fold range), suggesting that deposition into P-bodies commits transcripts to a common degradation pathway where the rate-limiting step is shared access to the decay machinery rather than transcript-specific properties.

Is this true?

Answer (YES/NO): NO